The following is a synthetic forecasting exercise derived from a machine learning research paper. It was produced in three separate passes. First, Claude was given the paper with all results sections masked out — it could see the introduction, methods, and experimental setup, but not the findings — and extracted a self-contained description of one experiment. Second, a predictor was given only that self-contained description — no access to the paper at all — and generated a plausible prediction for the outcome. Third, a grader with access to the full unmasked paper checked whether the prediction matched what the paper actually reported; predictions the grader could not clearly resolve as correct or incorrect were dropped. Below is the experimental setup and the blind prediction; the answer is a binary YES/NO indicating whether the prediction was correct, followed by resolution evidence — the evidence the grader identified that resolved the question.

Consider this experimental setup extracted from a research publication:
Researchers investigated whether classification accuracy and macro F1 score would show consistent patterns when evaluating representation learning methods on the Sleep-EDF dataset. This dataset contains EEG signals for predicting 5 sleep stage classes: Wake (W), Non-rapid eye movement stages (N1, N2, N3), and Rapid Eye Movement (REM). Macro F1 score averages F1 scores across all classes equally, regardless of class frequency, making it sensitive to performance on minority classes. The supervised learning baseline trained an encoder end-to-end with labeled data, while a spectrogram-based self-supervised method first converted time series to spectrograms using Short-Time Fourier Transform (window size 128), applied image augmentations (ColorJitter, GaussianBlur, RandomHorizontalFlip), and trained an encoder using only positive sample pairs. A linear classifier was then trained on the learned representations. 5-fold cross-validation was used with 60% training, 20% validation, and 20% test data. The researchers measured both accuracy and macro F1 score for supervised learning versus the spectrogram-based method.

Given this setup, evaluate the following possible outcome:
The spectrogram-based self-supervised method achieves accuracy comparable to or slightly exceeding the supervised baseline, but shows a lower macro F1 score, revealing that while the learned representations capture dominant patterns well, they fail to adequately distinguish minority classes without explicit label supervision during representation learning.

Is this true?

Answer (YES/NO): NO